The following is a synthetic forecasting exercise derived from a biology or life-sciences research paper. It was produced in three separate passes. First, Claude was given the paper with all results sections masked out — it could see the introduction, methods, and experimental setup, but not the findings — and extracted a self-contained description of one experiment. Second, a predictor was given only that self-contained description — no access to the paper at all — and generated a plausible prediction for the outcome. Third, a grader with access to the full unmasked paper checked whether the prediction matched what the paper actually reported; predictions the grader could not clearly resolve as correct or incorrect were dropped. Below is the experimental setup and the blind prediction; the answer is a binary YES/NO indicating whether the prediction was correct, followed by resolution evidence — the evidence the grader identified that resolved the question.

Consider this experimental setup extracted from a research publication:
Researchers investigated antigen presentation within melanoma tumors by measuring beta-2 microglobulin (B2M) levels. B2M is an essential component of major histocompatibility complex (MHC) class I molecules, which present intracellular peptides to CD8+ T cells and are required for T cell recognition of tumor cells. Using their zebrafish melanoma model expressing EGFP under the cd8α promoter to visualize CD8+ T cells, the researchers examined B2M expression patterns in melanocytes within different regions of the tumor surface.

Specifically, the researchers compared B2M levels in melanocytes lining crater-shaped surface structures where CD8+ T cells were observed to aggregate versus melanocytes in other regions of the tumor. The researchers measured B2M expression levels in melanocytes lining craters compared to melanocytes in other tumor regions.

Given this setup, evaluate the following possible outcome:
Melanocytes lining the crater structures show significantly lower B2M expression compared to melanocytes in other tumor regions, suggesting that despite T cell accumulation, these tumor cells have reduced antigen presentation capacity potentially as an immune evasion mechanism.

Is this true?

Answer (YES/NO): NO